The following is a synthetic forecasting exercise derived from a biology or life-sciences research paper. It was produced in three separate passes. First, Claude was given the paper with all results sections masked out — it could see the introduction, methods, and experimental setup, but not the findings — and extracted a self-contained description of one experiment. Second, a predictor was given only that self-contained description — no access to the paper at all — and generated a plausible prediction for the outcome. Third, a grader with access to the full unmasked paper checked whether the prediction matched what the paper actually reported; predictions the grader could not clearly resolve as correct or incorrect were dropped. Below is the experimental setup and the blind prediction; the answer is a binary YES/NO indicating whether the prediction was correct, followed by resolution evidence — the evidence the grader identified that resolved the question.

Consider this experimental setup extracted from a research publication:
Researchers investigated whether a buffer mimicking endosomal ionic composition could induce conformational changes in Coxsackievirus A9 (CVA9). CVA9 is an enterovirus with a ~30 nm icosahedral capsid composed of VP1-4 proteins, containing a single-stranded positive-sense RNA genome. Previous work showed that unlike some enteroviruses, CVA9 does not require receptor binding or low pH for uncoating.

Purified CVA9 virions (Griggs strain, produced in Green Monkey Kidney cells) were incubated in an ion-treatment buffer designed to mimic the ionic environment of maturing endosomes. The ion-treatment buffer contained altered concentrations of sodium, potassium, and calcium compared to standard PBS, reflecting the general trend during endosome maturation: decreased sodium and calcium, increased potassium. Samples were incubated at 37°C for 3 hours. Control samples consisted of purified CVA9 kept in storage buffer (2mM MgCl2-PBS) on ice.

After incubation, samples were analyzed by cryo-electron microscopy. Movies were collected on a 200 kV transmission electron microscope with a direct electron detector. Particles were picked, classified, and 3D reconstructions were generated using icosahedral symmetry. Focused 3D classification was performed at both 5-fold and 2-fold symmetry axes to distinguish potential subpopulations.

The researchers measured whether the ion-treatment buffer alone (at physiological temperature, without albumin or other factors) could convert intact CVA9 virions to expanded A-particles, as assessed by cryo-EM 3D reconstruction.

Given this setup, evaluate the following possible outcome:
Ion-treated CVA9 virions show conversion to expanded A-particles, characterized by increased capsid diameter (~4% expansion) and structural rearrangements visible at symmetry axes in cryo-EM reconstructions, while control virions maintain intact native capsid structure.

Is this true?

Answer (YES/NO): YES